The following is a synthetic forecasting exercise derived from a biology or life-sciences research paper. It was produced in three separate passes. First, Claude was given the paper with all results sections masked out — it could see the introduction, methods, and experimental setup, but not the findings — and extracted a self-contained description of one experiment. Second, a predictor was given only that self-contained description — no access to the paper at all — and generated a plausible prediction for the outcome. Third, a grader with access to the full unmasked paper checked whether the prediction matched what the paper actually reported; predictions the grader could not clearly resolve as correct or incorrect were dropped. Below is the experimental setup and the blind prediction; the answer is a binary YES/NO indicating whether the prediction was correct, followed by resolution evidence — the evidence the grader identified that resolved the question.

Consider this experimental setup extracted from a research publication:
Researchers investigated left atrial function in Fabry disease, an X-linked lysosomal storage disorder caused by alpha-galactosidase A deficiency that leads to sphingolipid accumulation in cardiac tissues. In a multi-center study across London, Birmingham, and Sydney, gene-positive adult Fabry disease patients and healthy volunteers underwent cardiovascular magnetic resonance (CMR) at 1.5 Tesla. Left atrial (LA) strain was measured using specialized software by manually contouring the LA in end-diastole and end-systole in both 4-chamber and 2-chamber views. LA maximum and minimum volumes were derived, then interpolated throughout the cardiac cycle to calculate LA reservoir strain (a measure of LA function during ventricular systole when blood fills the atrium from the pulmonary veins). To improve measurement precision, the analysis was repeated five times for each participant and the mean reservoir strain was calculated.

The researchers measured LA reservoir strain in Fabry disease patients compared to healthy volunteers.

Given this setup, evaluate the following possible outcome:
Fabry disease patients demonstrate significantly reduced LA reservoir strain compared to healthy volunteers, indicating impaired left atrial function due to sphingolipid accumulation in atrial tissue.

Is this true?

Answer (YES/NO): NO